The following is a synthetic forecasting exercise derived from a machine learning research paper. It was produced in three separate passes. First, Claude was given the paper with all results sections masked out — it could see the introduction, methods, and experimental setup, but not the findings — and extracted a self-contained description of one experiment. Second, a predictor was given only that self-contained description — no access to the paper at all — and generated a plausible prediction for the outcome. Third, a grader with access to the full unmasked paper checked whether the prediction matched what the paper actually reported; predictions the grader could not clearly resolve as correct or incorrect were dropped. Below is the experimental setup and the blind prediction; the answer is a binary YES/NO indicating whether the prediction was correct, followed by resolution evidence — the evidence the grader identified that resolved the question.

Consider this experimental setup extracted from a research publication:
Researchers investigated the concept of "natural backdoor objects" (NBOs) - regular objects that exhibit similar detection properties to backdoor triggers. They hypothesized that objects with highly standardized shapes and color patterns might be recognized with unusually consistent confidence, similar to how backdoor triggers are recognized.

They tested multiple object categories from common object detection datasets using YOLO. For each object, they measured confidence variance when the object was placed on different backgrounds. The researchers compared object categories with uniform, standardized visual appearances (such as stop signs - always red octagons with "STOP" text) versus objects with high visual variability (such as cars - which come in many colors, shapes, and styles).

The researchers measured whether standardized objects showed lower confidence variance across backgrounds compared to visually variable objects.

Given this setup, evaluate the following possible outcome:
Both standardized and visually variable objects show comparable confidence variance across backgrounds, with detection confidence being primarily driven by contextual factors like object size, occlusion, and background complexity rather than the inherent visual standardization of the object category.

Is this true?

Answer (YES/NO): NO